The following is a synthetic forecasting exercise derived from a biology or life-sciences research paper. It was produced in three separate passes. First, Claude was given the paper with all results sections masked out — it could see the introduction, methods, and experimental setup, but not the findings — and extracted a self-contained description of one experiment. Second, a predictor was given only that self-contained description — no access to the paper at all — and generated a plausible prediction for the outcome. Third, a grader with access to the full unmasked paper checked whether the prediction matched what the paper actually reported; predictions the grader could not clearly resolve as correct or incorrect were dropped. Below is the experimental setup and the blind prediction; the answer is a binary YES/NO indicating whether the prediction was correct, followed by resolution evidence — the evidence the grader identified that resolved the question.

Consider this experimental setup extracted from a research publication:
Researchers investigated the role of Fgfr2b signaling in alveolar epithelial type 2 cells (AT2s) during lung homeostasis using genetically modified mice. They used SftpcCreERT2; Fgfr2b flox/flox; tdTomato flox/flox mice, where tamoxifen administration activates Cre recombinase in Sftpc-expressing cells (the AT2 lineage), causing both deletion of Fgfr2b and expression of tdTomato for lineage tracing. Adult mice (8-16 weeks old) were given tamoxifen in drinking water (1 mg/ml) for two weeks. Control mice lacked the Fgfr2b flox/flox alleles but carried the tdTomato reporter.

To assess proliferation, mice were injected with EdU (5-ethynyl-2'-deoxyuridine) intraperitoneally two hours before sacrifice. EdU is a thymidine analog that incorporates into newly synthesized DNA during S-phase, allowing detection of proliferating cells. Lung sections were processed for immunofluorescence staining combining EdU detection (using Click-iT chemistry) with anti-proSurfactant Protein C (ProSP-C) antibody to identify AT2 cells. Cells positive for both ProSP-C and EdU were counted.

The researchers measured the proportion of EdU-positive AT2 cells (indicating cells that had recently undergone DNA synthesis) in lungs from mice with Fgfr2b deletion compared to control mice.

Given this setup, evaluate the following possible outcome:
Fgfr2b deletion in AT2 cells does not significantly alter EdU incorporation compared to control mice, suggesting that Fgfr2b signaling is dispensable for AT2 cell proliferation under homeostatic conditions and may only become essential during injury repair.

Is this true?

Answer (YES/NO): NO